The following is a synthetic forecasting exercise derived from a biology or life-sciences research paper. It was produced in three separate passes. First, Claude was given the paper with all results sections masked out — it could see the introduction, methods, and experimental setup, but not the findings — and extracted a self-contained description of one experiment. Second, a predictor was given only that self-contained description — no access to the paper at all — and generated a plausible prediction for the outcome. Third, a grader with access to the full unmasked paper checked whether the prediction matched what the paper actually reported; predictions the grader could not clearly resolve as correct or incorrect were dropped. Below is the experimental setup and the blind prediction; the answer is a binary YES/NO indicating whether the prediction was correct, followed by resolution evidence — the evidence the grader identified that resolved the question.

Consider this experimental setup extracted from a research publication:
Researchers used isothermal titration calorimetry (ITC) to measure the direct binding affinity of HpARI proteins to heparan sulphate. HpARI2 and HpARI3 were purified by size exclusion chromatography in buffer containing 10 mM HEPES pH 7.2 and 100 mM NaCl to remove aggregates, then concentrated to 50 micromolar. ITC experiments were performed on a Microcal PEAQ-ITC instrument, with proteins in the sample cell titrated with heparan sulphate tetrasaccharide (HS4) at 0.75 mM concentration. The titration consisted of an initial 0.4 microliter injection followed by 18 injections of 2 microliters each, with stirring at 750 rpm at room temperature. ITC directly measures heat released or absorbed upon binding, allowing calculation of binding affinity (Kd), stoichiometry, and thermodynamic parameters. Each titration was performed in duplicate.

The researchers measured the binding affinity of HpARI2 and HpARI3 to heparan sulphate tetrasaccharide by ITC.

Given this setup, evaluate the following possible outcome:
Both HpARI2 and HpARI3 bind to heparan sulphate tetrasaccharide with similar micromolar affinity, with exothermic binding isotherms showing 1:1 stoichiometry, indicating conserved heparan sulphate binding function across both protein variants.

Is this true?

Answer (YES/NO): NO